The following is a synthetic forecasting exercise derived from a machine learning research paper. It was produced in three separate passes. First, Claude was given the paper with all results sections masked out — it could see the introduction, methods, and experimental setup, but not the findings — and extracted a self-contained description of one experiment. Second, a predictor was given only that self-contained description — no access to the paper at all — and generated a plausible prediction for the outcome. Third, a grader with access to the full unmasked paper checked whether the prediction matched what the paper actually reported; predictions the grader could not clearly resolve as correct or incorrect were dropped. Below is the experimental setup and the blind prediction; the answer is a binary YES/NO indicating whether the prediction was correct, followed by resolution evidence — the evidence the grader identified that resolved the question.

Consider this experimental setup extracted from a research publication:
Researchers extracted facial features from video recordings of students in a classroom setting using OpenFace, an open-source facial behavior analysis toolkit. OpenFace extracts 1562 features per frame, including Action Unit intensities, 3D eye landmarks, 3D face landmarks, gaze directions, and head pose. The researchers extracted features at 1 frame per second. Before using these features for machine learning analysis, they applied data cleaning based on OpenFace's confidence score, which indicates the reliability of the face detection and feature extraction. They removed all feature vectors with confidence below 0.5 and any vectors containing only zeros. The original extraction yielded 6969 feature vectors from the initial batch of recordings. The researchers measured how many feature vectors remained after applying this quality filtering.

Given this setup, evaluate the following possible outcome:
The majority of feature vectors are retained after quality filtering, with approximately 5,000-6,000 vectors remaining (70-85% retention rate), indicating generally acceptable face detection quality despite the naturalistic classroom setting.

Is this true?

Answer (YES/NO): YES